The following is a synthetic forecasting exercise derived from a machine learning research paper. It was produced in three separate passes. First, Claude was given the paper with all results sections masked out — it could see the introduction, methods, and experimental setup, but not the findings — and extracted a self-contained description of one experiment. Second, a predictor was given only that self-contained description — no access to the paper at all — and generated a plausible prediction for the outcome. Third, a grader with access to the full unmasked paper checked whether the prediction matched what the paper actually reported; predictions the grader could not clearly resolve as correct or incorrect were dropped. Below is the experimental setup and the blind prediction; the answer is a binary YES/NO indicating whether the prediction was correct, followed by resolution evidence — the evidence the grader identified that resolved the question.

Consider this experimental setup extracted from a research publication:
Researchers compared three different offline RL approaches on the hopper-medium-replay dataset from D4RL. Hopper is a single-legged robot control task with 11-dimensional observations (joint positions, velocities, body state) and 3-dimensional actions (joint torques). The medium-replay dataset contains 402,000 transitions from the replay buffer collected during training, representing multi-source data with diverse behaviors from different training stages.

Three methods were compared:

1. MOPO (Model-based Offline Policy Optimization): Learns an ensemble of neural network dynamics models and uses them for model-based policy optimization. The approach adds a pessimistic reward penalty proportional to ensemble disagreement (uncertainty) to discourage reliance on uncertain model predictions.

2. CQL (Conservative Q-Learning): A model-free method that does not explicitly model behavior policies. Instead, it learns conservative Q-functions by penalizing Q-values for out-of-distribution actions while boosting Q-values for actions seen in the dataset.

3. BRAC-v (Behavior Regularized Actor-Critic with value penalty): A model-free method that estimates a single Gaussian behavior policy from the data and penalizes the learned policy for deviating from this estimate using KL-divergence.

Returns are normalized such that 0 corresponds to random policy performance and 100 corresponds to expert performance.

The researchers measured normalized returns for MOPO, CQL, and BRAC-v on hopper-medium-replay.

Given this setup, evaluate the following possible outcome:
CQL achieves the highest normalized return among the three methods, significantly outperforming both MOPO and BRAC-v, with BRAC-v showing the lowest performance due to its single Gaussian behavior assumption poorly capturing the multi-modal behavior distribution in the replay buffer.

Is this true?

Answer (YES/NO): NO